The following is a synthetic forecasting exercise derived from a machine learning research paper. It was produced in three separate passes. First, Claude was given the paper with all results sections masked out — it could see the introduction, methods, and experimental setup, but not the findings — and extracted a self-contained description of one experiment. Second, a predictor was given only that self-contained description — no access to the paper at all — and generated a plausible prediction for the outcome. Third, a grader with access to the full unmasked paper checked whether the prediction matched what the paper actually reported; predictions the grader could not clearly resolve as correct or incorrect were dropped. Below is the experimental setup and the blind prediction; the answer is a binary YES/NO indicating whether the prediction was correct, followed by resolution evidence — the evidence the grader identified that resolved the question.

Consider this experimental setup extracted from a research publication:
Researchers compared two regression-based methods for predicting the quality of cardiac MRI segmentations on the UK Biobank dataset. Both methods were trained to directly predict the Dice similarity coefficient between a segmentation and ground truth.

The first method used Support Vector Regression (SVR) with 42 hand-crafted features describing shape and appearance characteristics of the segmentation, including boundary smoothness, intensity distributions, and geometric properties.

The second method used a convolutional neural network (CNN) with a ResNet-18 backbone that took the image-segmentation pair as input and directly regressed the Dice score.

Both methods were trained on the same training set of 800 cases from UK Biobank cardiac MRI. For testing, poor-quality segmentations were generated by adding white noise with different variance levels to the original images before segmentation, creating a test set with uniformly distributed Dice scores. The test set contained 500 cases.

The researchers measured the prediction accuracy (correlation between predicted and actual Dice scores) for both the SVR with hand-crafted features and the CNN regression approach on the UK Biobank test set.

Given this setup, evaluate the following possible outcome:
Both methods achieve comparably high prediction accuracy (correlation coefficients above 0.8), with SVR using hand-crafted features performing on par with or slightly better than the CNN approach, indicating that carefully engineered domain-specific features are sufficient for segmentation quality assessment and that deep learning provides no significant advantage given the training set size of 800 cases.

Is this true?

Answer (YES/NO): NO